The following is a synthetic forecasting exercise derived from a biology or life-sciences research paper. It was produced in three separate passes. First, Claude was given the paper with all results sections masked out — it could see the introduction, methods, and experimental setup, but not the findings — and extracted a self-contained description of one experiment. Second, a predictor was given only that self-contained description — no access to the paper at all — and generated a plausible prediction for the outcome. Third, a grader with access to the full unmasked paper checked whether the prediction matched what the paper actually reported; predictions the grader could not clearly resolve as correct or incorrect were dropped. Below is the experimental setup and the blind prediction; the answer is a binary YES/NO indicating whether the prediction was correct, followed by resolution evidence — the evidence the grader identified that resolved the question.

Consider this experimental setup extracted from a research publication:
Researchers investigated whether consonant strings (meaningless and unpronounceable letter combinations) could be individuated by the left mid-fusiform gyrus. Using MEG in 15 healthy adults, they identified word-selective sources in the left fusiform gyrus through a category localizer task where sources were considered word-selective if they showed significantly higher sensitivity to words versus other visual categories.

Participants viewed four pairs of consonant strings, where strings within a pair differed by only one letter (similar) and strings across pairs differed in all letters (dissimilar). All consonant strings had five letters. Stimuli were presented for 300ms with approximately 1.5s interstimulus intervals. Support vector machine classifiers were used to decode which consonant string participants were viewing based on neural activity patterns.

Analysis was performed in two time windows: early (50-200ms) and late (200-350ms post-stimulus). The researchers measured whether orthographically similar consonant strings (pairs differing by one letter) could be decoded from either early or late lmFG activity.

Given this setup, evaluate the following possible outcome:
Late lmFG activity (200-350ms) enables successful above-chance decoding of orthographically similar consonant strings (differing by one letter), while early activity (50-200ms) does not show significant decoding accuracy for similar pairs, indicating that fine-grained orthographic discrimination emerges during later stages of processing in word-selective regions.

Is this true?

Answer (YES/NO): NO